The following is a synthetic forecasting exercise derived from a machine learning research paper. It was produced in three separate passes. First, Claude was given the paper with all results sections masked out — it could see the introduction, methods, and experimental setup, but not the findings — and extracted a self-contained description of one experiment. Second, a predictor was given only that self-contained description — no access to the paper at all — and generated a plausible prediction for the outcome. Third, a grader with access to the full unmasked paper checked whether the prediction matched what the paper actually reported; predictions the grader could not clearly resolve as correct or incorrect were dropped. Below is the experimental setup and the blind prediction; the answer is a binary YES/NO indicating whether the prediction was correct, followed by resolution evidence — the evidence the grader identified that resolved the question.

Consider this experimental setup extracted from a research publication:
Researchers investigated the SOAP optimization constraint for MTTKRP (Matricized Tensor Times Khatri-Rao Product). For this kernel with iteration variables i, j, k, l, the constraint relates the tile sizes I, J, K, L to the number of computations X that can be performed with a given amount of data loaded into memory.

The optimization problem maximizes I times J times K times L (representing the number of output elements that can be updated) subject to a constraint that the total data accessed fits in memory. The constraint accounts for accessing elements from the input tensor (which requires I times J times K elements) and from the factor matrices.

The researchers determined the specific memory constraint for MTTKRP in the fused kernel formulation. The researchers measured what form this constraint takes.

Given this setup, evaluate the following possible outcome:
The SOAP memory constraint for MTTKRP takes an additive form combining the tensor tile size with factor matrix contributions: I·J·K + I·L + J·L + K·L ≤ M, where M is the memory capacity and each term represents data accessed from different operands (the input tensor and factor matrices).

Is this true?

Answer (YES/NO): NO